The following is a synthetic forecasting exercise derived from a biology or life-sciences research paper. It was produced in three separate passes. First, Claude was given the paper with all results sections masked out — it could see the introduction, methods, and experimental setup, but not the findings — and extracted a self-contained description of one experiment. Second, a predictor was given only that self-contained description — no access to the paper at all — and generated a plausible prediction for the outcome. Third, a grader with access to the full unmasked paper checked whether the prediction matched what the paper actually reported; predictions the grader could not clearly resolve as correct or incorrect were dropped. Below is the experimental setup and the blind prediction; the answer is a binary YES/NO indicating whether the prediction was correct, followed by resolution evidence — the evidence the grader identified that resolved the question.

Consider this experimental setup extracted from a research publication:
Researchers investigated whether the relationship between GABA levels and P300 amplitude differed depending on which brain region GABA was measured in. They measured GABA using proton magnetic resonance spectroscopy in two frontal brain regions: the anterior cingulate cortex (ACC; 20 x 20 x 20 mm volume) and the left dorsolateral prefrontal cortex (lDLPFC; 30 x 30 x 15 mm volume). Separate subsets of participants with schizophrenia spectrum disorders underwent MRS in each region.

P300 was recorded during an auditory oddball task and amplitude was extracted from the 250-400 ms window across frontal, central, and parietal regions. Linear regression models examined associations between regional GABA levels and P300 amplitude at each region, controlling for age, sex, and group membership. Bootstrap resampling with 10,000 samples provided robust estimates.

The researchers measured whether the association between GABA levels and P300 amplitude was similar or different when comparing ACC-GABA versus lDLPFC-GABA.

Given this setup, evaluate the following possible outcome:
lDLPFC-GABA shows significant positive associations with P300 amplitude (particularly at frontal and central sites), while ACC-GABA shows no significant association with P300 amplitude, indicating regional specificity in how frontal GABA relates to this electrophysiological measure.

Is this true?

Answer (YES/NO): NO